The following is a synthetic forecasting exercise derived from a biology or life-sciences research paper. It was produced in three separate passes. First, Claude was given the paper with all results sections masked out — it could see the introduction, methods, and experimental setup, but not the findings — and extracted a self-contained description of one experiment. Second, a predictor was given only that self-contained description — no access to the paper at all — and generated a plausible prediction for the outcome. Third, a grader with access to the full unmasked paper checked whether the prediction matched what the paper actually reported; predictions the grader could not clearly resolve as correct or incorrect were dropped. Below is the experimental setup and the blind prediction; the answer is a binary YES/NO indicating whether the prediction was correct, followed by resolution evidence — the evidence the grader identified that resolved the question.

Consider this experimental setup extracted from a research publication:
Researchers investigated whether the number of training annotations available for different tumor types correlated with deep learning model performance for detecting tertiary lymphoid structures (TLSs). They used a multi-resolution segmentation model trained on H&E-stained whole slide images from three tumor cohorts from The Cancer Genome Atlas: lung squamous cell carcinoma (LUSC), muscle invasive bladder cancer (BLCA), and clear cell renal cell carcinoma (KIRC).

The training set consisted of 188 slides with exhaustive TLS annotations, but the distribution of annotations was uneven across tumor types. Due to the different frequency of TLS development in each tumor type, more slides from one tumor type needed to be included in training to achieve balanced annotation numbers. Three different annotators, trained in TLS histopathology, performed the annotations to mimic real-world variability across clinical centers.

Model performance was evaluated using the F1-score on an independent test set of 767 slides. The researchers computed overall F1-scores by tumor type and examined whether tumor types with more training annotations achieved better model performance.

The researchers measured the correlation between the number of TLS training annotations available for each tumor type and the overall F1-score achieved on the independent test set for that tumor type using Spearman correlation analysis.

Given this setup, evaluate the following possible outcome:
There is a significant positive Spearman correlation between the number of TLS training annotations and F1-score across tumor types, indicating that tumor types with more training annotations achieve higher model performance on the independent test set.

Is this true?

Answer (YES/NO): YES